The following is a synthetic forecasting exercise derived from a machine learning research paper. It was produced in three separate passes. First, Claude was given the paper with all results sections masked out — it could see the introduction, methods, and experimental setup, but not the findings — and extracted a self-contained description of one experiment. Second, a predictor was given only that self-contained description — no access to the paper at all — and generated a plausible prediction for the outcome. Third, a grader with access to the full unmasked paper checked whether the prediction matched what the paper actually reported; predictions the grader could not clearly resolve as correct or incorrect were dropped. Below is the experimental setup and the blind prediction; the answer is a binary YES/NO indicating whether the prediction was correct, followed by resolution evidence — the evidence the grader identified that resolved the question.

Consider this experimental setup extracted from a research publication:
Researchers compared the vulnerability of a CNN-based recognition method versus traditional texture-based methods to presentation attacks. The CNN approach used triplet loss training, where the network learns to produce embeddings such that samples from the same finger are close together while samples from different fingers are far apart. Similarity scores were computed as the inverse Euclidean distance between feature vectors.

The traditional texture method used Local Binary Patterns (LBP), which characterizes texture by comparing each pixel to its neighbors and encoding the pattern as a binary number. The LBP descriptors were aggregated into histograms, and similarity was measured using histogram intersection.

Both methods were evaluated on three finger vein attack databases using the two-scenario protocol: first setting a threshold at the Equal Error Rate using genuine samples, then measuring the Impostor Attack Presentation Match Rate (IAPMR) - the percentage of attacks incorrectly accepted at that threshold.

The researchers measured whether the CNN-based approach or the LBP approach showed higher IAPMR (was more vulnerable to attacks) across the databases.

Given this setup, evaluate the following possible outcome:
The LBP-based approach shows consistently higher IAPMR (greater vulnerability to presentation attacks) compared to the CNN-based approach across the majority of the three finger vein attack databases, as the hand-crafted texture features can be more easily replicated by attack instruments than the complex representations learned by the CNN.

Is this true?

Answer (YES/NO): NO